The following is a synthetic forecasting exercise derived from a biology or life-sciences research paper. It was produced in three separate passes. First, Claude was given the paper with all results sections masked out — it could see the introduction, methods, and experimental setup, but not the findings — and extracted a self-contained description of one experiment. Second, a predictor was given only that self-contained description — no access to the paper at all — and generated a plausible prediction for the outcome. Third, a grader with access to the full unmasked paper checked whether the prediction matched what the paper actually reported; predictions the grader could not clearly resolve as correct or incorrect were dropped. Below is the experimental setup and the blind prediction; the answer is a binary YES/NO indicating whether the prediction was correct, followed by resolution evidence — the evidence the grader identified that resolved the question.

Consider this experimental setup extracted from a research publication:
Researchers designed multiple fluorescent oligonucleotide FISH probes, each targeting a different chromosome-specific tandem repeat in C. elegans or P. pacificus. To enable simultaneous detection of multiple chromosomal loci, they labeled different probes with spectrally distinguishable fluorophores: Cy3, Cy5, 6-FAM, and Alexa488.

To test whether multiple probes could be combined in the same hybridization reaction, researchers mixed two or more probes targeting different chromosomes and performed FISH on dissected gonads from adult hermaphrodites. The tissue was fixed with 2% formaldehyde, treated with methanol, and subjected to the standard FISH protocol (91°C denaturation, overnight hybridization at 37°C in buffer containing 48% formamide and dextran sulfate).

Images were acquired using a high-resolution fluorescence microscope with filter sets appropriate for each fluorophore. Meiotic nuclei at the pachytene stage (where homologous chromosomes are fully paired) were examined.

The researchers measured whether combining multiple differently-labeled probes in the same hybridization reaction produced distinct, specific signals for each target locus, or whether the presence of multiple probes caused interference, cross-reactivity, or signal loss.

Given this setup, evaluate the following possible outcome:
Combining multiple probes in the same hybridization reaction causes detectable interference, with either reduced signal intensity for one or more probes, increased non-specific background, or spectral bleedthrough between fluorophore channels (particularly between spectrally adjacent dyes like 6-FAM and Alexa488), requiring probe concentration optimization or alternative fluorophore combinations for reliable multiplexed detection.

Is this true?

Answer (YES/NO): NO